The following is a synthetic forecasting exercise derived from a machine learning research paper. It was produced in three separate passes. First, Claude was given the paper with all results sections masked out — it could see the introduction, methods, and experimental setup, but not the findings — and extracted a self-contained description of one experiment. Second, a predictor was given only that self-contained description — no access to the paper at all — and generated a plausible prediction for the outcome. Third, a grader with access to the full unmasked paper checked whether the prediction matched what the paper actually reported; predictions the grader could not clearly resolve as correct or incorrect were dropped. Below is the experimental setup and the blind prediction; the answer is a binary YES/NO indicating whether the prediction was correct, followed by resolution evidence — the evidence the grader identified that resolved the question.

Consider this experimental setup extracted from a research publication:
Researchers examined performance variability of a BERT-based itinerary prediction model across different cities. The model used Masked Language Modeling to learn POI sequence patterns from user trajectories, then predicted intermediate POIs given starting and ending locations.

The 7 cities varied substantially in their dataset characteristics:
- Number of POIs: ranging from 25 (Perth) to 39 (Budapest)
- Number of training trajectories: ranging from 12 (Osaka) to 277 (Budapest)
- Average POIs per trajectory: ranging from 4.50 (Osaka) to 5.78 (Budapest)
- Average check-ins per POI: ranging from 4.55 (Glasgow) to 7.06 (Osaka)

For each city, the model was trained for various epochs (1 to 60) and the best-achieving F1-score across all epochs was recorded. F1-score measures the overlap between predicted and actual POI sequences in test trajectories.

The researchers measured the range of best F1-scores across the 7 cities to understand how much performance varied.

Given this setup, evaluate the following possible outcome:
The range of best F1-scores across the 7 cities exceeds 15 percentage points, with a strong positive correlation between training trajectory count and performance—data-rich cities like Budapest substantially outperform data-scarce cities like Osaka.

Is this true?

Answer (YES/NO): NO